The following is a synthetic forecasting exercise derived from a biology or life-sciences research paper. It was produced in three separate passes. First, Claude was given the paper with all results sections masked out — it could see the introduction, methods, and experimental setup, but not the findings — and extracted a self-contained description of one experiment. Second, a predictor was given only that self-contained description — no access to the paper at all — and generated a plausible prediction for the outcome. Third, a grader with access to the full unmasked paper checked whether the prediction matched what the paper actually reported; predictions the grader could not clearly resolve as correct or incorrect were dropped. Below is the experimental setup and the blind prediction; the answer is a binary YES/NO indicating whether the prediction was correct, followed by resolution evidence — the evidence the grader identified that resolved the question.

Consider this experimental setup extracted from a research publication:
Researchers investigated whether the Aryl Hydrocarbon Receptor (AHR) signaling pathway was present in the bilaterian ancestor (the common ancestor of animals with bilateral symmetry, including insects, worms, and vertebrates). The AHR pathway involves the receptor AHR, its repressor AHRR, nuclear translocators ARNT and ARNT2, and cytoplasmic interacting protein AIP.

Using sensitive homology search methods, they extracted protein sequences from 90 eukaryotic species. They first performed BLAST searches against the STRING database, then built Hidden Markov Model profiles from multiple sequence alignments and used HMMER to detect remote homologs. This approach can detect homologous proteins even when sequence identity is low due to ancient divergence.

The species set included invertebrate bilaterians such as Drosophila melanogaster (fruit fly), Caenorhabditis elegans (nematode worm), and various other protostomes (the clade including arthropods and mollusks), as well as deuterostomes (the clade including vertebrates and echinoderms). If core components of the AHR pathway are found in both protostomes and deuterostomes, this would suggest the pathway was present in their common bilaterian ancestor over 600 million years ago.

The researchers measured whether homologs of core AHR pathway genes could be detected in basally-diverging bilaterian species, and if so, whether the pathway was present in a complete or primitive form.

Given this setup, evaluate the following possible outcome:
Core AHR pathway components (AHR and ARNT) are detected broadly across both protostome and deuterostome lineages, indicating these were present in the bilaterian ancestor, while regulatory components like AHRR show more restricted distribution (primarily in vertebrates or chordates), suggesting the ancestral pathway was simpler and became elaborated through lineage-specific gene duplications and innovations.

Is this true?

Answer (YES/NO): YES